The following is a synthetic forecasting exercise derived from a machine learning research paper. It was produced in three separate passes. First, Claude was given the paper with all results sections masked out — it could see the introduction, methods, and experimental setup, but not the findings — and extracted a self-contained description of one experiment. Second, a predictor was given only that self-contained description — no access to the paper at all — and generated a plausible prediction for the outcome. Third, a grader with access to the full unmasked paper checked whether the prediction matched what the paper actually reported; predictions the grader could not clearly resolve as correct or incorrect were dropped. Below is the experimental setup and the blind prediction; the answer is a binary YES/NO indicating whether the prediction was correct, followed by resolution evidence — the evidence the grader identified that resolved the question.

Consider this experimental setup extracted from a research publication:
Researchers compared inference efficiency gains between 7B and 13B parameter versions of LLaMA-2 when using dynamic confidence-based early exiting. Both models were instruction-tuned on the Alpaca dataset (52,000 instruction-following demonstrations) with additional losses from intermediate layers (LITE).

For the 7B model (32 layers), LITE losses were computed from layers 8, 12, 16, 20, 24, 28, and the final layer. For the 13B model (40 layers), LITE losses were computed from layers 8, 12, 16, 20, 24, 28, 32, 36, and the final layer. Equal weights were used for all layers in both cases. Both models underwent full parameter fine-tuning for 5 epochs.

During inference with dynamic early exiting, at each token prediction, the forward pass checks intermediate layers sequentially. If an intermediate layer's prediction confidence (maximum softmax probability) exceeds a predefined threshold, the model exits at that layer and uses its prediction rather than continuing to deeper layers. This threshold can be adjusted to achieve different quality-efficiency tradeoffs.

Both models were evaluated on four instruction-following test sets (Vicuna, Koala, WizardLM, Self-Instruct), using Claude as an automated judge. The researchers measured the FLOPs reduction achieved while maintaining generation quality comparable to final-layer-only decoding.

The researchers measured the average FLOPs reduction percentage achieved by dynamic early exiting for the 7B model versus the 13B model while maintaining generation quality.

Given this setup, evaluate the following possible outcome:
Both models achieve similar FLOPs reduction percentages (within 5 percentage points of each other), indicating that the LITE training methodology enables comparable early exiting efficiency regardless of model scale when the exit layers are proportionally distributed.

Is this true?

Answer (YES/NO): NO